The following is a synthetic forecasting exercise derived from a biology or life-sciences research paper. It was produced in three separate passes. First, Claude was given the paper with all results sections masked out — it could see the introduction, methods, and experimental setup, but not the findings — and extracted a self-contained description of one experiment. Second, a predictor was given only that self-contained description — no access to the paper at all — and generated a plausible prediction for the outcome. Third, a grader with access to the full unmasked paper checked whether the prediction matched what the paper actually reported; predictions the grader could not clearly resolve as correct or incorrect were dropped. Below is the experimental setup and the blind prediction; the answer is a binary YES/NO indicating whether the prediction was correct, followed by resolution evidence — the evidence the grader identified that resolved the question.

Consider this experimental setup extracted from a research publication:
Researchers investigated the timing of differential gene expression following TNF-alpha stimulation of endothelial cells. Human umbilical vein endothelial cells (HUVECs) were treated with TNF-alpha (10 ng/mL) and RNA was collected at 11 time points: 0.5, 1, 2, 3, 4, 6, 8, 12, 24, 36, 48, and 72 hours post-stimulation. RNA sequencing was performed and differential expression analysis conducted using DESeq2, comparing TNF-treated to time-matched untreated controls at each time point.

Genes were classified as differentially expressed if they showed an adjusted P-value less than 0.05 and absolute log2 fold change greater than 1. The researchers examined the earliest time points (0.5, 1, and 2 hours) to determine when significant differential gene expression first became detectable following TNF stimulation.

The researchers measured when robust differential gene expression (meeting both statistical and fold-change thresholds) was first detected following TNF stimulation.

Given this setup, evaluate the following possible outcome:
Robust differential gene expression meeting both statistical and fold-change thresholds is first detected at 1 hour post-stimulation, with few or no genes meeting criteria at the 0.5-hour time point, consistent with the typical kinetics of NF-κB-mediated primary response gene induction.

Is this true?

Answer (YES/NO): NO